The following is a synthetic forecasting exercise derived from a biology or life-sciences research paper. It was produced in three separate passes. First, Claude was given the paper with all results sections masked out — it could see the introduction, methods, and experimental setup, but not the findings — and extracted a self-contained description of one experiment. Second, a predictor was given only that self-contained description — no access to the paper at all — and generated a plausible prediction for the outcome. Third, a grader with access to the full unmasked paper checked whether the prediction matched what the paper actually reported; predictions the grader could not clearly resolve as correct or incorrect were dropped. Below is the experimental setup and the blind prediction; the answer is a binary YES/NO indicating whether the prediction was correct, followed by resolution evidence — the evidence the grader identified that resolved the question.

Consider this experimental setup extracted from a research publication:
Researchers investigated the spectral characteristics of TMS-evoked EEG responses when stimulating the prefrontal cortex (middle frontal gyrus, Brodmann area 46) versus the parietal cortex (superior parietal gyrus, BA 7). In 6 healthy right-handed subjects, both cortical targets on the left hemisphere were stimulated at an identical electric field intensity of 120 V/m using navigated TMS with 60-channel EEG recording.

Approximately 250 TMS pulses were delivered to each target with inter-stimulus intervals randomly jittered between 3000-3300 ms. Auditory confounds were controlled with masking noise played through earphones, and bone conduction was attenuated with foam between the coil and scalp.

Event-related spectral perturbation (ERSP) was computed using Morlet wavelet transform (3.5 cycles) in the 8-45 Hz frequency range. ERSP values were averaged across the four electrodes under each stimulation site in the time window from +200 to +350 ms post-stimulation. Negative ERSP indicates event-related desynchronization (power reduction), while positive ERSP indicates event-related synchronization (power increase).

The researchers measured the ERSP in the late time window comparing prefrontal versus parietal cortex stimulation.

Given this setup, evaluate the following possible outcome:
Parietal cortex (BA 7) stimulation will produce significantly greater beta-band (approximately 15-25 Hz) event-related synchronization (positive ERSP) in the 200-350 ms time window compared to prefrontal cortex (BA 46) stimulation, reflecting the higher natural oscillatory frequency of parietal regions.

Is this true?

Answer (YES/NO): NO